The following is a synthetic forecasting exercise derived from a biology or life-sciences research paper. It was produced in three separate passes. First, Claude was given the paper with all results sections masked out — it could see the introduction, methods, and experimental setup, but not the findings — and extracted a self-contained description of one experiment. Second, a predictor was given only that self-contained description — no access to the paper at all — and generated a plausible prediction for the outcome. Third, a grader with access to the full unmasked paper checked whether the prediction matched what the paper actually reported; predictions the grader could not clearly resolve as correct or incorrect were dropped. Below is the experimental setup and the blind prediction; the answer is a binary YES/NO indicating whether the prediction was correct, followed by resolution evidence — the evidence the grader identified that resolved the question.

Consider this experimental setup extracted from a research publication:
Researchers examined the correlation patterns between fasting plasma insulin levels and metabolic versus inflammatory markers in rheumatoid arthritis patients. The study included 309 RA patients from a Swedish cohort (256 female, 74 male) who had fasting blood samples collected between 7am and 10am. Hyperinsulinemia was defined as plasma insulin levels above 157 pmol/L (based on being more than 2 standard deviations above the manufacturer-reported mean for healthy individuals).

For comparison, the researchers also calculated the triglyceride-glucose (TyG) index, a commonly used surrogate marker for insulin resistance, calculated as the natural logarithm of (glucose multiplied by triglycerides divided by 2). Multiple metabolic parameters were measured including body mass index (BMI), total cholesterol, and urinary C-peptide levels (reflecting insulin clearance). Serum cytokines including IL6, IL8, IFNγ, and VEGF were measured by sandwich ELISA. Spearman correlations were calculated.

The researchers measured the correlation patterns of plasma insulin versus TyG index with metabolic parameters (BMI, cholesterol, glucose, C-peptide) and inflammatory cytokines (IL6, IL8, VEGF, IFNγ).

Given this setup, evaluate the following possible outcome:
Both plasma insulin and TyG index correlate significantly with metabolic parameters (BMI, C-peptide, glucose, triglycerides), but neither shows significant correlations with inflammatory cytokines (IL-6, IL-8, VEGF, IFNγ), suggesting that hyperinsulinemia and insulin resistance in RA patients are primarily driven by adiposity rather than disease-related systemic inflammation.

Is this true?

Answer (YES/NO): NO